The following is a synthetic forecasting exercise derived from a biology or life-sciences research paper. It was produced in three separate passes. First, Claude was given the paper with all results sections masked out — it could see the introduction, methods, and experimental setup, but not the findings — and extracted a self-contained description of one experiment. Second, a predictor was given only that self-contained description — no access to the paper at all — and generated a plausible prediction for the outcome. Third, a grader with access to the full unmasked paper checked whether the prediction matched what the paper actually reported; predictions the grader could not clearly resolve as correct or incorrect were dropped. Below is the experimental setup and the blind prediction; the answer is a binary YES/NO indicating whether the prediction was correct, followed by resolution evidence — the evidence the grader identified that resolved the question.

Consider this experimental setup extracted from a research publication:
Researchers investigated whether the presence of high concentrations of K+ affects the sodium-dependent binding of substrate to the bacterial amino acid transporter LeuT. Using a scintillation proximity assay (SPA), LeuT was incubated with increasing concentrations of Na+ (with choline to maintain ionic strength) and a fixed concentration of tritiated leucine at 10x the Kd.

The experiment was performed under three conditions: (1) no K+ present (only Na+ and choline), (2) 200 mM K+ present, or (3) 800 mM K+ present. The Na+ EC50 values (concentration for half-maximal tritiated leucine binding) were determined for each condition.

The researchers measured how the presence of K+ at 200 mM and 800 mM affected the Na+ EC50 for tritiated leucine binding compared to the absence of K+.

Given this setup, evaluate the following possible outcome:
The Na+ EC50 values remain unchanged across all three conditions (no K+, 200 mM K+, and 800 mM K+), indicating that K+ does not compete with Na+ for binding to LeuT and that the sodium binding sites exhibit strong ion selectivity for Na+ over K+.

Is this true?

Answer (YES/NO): NO